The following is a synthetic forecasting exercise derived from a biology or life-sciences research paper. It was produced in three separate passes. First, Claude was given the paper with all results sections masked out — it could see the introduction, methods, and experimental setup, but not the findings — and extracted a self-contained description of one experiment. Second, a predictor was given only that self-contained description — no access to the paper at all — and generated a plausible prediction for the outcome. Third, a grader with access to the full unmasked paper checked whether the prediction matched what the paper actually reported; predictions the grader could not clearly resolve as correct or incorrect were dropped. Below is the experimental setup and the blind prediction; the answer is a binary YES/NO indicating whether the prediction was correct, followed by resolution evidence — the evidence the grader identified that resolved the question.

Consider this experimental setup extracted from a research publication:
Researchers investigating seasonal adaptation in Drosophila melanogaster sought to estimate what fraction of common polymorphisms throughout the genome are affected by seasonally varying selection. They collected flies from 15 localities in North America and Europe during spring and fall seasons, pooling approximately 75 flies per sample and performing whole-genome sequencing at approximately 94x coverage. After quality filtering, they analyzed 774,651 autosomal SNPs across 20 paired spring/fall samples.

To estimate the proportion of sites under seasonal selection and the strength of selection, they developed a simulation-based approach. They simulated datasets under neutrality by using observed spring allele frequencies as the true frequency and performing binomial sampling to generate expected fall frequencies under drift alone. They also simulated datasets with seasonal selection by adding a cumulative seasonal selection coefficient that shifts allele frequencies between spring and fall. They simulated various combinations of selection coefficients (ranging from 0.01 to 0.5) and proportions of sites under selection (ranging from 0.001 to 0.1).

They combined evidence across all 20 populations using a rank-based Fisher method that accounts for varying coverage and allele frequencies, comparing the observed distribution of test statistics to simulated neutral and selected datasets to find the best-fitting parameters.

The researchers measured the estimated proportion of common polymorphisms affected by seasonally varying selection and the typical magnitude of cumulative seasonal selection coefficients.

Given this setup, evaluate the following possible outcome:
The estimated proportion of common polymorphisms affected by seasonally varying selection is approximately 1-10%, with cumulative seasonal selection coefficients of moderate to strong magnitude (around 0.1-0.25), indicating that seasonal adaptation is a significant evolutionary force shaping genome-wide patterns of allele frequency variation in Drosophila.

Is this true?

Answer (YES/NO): YES